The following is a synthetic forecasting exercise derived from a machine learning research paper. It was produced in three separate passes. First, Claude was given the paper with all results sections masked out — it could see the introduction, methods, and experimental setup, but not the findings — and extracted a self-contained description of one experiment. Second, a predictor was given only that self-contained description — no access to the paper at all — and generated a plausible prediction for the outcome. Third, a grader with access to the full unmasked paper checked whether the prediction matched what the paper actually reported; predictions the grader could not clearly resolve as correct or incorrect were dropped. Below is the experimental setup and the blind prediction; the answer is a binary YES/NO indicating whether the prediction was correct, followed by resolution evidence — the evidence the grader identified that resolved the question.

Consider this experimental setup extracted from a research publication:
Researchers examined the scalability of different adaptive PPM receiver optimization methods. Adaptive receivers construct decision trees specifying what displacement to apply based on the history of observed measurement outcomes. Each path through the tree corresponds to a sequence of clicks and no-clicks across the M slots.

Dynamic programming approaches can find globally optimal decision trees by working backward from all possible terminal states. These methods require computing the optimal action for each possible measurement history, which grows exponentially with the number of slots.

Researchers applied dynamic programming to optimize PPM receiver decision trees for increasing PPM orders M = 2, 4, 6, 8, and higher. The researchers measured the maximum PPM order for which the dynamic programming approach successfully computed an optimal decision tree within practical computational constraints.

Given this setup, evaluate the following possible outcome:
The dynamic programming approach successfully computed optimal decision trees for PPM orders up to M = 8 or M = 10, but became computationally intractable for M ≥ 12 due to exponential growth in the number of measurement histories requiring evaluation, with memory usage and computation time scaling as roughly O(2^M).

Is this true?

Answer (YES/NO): NO